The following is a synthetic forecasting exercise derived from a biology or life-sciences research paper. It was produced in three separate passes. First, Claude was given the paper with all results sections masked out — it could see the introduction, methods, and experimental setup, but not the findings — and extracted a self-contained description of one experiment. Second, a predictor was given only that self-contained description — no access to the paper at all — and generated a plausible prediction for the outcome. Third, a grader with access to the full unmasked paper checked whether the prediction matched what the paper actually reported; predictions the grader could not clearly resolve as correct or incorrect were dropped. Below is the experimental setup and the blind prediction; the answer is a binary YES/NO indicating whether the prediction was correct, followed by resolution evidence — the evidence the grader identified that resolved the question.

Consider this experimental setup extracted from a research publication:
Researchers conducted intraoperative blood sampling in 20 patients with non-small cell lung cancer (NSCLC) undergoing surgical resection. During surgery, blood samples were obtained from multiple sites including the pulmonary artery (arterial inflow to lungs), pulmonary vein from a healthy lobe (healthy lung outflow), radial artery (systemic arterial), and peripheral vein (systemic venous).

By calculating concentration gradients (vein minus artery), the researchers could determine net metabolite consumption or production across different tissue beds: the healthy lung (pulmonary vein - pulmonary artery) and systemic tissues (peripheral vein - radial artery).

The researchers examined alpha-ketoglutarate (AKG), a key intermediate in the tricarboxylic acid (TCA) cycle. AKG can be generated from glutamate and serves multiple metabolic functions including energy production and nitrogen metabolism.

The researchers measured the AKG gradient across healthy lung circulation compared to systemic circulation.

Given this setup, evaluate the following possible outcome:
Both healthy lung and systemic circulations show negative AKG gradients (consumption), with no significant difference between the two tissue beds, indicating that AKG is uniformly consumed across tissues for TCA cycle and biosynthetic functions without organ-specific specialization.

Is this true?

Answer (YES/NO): NO